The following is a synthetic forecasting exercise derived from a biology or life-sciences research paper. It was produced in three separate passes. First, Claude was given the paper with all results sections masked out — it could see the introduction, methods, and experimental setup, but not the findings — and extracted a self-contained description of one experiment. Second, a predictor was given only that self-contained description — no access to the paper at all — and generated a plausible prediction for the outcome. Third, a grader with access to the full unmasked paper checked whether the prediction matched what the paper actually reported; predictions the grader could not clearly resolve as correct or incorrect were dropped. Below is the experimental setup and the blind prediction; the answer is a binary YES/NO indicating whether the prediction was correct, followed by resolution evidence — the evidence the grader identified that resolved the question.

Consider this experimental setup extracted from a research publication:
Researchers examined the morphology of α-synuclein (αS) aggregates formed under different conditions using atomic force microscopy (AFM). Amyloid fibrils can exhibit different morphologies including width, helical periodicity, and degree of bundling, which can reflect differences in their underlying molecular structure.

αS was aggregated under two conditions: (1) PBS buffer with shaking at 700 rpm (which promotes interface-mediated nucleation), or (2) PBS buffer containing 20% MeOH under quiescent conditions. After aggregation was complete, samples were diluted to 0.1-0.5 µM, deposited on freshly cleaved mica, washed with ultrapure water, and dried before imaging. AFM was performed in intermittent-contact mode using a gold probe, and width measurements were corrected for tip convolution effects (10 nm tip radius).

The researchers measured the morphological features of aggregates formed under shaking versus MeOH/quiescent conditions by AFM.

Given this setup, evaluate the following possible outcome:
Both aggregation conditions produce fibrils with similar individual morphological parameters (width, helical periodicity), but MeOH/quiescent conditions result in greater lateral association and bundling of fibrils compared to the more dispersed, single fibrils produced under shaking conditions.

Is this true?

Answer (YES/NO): NO